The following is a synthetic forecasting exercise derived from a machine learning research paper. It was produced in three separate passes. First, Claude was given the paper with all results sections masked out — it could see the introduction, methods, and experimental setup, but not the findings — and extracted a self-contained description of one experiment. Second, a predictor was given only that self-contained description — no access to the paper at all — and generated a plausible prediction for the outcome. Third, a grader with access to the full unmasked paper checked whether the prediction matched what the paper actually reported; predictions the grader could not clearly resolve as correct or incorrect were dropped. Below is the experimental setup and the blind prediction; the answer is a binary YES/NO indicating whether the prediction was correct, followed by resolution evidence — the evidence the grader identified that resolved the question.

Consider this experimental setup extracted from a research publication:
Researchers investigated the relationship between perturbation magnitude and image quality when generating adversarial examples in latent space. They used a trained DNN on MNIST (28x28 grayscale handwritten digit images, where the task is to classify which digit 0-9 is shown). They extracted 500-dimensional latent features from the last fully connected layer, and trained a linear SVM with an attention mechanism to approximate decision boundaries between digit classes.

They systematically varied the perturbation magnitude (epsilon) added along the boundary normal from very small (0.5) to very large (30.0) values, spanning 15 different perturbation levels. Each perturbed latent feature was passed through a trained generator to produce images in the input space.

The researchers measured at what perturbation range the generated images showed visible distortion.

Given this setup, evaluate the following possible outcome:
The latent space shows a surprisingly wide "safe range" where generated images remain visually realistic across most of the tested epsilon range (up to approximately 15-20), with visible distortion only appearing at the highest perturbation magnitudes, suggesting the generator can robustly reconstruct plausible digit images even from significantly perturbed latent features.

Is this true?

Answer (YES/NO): NO